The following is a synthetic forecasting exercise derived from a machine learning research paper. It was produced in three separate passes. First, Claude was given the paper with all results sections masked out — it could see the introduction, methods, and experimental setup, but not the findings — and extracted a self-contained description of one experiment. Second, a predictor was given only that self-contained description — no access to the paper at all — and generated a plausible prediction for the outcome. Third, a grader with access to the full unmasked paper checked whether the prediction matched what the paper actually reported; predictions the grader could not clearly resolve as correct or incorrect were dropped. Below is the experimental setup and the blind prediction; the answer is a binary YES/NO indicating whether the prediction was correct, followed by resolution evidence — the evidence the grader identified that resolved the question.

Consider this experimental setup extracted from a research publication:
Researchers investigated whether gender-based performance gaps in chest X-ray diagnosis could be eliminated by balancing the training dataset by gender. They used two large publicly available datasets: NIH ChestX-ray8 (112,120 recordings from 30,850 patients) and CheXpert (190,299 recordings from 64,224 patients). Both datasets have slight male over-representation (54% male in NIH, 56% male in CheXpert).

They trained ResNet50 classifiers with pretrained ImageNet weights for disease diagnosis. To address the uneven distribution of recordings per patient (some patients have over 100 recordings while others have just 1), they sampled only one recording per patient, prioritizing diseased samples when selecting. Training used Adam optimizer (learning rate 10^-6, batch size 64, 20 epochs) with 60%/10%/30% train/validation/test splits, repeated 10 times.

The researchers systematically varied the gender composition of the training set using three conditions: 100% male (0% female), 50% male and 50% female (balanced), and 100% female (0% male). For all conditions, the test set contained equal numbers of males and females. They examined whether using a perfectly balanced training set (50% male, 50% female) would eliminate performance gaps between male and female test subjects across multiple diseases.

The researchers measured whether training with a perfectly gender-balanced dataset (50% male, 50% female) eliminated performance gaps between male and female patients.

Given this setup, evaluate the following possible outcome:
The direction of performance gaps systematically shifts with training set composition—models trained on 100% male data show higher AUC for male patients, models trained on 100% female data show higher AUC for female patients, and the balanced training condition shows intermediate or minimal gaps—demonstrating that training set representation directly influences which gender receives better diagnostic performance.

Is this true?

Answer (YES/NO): NO